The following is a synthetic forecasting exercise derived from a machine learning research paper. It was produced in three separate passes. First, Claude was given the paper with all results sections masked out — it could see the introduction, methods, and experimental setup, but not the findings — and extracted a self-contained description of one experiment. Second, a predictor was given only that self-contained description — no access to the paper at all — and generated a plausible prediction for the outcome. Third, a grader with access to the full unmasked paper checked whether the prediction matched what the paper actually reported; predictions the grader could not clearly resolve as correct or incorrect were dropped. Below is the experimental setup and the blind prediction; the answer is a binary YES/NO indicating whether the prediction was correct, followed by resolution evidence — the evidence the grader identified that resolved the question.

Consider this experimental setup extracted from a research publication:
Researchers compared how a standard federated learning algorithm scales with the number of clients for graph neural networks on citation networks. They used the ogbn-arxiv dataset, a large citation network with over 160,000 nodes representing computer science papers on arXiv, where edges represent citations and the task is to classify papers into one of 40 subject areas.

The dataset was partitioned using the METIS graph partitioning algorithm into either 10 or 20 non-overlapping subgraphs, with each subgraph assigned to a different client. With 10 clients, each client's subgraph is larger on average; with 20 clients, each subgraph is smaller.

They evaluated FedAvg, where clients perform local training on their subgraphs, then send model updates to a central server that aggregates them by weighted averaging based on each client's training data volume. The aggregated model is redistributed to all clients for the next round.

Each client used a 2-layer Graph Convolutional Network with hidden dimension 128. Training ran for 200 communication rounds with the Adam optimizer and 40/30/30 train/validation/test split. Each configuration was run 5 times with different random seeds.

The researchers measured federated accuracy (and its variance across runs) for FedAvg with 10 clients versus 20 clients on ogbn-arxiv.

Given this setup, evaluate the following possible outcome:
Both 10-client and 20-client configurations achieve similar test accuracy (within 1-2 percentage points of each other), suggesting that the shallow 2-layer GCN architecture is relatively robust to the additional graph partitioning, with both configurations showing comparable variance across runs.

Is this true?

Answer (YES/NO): NO